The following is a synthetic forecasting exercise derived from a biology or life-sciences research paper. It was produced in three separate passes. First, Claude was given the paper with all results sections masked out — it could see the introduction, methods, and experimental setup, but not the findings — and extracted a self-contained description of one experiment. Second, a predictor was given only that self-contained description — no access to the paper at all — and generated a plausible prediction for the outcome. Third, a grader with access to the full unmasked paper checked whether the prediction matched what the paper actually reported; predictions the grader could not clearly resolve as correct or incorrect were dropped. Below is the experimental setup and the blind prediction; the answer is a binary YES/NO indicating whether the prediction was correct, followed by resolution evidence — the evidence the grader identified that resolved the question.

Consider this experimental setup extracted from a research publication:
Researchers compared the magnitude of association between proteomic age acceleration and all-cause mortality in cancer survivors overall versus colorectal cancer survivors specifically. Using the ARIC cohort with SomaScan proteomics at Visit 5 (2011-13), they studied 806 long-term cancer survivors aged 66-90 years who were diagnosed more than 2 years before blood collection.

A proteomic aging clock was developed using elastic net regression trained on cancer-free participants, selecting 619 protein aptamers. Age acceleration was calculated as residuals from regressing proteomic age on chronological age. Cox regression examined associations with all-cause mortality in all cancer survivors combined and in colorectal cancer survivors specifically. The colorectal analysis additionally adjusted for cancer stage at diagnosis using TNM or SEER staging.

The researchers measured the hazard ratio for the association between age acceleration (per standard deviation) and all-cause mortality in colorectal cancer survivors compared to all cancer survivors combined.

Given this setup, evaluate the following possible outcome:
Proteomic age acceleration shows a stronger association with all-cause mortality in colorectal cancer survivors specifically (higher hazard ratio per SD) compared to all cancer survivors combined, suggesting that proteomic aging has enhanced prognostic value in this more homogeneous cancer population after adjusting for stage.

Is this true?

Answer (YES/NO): YES